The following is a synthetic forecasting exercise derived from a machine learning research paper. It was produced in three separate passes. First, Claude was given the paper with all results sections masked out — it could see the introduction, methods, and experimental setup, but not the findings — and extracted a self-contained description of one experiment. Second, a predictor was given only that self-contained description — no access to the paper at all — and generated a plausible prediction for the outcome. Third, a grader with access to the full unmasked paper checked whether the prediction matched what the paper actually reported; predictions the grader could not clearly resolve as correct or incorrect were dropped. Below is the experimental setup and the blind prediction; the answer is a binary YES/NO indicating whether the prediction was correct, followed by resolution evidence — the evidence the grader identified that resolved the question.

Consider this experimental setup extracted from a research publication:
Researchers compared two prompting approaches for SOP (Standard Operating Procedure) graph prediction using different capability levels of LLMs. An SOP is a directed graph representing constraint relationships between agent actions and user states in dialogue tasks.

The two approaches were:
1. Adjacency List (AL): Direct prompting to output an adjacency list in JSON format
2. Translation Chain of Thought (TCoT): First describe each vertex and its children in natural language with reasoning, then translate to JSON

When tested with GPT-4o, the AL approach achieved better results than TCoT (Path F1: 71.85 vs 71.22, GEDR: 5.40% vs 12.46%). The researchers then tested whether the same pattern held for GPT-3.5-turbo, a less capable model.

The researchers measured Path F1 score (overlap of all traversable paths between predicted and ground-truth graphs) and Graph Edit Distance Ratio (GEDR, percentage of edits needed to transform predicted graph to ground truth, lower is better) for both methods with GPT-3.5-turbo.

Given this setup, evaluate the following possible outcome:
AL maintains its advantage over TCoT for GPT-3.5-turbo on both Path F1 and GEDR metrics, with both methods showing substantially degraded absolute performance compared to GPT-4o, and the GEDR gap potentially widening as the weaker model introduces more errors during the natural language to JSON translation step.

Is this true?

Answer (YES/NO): NO